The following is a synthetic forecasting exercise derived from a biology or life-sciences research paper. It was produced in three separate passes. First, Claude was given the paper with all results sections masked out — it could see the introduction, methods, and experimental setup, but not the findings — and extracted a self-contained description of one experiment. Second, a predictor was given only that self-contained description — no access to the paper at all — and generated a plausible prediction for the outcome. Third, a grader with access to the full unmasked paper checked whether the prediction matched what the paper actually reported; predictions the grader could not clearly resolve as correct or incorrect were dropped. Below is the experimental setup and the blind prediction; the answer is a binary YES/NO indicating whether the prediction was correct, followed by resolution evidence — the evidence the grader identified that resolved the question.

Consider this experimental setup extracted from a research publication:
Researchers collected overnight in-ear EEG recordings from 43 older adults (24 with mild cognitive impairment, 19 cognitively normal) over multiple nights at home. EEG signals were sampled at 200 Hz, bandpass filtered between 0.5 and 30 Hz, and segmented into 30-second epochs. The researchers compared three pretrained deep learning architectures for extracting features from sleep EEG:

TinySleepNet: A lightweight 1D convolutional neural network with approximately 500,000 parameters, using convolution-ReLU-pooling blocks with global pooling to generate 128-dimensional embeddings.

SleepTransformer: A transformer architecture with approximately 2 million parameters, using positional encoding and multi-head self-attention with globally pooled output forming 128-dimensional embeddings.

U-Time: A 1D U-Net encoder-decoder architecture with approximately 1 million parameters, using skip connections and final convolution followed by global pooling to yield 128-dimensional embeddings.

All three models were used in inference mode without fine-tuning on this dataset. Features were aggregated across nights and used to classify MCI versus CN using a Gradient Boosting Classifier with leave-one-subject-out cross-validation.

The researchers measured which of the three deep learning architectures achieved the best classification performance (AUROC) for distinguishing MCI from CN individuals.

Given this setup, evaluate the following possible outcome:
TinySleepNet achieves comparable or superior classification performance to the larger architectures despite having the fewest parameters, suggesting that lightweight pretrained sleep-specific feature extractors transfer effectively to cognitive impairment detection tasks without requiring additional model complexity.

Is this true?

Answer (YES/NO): YES